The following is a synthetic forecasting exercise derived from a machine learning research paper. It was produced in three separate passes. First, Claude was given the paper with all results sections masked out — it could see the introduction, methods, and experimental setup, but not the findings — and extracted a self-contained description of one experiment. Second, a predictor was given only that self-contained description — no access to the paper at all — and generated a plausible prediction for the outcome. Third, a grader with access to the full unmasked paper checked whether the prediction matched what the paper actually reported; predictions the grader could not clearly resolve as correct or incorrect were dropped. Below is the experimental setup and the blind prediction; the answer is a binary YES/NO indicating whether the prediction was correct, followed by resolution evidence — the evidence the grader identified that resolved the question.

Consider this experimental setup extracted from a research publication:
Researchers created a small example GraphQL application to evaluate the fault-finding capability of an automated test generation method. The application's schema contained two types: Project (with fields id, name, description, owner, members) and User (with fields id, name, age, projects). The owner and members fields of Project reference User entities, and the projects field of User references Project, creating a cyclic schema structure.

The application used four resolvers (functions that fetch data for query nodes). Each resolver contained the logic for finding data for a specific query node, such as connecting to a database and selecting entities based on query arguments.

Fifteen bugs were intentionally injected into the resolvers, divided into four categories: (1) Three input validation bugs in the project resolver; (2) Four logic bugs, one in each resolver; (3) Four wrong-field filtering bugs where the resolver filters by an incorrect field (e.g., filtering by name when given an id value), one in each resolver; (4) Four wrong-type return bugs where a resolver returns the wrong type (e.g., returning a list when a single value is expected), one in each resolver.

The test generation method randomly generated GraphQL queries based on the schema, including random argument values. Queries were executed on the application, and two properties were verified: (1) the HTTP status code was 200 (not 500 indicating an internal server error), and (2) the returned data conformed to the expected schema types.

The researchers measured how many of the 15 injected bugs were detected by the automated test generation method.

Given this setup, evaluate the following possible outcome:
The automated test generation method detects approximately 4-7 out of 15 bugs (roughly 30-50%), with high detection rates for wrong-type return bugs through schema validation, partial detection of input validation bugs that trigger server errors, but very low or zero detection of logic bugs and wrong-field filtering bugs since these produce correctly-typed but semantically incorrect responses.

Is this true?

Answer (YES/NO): NO